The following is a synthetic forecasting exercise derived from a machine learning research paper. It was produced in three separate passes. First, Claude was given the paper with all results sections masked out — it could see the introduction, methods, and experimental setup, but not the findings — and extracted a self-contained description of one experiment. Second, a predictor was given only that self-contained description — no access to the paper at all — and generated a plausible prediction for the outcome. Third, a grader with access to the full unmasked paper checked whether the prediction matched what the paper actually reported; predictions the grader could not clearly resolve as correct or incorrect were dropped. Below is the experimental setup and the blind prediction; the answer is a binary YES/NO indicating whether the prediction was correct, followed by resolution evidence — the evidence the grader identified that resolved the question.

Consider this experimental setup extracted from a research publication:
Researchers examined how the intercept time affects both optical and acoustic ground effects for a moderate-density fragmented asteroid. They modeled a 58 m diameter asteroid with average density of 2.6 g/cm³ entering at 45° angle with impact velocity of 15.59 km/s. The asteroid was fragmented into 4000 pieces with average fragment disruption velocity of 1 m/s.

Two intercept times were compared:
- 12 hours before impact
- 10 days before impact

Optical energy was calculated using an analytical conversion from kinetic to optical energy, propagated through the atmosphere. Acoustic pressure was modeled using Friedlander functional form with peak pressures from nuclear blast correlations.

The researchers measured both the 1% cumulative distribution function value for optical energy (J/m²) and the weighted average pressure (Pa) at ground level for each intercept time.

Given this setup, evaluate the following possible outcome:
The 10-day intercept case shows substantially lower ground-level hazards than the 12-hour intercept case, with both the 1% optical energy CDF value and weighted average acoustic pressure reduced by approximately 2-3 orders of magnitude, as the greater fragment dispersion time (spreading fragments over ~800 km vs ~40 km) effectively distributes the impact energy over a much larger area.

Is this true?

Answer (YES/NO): NO